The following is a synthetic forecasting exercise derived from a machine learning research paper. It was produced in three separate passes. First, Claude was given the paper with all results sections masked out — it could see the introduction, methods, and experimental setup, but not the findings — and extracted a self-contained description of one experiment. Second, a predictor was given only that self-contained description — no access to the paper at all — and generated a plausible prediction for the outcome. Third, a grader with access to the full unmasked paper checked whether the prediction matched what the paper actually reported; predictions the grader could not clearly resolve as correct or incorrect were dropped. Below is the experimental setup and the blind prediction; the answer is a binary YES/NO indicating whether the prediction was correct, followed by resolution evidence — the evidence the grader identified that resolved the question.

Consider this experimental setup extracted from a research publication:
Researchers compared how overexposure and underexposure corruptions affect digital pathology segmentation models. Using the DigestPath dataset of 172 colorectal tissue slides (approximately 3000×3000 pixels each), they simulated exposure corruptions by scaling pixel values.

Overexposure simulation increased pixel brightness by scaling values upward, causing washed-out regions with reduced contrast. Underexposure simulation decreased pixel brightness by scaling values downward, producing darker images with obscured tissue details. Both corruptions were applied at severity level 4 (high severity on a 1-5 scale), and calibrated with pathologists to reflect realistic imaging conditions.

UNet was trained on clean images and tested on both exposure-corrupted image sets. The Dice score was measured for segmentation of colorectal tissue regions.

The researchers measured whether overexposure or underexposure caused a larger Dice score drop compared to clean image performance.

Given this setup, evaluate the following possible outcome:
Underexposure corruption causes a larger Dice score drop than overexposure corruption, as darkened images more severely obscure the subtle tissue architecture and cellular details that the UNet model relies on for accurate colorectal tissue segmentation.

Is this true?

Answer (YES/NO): NO